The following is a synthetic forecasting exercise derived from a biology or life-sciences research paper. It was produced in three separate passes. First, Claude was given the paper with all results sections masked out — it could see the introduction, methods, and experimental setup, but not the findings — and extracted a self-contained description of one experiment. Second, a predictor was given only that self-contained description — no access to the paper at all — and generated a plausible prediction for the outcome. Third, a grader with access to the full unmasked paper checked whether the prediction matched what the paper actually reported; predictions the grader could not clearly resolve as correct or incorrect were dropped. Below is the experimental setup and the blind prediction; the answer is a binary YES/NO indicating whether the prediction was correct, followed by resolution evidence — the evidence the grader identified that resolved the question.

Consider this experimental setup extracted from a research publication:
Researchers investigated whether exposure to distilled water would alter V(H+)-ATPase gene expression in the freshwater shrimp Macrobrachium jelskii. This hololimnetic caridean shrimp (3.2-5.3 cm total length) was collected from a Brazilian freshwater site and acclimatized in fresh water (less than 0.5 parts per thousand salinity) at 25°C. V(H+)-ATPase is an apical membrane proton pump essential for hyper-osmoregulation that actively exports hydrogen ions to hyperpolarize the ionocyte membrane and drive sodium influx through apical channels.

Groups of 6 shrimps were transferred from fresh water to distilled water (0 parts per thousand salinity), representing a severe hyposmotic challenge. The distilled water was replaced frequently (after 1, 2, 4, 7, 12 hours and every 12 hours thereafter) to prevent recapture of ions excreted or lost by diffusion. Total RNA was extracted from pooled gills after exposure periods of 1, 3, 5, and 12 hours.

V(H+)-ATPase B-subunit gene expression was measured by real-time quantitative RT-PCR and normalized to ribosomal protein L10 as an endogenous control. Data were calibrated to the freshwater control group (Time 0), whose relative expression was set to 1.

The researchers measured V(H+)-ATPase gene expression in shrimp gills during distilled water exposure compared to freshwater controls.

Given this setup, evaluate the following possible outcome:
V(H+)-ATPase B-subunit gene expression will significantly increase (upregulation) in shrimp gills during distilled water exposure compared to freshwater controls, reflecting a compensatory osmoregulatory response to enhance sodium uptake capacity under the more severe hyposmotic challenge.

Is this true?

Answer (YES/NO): YES